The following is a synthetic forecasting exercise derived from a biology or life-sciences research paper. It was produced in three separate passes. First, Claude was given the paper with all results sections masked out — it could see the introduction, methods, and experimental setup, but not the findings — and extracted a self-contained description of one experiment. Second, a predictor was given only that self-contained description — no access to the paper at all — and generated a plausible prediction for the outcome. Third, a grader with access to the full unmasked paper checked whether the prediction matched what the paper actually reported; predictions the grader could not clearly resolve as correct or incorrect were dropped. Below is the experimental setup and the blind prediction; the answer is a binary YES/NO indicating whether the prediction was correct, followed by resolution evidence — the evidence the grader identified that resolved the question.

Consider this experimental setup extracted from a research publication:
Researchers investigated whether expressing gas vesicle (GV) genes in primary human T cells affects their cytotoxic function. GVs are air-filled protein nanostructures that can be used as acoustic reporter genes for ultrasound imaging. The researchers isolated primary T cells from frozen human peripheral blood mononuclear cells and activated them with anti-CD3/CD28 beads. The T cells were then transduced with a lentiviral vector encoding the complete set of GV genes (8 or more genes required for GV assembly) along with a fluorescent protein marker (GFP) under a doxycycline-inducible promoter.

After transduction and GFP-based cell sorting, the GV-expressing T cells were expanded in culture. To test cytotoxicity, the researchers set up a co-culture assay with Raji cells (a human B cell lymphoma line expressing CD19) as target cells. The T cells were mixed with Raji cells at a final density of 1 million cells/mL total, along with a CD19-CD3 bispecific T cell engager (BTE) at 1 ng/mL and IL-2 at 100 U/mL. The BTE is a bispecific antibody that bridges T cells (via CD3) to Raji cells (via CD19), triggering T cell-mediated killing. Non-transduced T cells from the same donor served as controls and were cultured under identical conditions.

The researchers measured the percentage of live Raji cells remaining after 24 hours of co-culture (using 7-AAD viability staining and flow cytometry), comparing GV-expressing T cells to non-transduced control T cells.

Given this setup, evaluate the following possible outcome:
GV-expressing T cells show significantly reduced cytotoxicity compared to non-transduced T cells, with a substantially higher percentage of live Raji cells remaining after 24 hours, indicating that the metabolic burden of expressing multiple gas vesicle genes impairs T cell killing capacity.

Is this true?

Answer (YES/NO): NO